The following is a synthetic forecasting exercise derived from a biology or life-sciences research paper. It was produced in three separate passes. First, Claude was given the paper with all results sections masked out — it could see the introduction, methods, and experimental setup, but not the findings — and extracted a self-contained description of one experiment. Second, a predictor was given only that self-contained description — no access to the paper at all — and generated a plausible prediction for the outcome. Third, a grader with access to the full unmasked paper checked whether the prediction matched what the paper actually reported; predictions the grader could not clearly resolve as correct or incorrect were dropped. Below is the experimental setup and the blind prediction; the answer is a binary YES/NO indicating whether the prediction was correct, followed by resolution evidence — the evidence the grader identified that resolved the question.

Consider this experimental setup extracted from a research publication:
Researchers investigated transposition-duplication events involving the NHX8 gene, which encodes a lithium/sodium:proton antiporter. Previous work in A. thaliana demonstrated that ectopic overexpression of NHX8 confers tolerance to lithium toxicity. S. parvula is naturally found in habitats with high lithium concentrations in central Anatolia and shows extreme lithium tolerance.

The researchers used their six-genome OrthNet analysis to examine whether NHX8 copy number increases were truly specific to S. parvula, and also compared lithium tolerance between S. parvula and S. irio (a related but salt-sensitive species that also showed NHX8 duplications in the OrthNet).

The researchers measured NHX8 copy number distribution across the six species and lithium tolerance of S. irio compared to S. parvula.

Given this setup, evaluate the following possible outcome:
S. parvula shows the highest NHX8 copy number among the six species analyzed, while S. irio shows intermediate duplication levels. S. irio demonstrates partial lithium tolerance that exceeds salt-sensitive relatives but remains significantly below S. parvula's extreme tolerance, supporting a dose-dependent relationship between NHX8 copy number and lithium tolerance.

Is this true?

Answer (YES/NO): NO